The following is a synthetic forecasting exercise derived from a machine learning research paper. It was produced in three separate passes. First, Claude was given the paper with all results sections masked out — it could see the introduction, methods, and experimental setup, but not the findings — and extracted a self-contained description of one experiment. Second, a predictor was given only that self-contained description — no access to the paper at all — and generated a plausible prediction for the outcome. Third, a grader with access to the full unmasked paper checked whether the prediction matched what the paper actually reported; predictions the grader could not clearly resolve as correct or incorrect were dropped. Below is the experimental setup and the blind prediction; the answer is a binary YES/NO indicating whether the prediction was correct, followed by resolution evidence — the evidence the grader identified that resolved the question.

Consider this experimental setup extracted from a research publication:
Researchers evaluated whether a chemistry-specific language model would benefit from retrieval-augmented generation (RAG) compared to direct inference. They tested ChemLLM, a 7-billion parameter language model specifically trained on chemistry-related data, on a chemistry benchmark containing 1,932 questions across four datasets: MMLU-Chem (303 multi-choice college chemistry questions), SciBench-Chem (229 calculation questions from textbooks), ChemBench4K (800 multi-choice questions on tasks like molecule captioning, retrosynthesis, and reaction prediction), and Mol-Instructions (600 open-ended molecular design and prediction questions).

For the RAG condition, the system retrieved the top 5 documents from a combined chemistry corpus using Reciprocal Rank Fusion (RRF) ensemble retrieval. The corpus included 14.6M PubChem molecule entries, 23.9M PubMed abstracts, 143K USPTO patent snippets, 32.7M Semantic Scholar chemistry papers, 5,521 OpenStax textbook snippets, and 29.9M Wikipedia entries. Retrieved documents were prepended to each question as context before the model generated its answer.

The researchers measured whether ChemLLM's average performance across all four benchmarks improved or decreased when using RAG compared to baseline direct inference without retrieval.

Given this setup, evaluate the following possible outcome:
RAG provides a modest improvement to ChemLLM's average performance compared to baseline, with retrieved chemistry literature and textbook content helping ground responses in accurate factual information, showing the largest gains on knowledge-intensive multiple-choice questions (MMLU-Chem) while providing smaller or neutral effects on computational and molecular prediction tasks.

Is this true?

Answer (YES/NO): NO